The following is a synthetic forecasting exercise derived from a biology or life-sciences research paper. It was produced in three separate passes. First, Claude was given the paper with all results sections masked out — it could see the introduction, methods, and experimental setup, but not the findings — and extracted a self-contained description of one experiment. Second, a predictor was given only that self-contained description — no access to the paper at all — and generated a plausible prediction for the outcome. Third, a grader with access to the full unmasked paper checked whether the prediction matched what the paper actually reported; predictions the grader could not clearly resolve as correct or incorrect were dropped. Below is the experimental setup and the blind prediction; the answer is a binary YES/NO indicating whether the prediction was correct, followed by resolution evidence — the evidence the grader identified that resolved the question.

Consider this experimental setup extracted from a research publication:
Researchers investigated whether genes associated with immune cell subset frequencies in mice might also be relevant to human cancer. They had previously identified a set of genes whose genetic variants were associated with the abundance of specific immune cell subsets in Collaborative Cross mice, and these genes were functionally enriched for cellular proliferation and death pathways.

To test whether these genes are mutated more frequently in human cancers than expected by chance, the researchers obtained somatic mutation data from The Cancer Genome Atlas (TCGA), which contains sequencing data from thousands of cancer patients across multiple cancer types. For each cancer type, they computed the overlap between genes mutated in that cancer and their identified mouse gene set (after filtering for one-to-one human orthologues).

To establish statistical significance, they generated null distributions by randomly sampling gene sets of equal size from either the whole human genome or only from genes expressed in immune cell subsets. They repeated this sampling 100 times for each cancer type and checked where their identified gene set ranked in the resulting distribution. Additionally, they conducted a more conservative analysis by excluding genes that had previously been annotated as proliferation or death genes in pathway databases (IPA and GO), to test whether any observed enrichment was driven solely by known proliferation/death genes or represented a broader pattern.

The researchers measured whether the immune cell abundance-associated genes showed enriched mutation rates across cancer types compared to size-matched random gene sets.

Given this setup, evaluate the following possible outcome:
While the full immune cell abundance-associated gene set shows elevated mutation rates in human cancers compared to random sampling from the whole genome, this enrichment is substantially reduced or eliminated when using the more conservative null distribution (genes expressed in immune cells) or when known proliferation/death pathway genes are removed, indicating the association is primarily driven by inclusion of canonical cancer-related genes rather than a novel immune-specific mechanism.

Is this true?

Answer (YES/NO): NO